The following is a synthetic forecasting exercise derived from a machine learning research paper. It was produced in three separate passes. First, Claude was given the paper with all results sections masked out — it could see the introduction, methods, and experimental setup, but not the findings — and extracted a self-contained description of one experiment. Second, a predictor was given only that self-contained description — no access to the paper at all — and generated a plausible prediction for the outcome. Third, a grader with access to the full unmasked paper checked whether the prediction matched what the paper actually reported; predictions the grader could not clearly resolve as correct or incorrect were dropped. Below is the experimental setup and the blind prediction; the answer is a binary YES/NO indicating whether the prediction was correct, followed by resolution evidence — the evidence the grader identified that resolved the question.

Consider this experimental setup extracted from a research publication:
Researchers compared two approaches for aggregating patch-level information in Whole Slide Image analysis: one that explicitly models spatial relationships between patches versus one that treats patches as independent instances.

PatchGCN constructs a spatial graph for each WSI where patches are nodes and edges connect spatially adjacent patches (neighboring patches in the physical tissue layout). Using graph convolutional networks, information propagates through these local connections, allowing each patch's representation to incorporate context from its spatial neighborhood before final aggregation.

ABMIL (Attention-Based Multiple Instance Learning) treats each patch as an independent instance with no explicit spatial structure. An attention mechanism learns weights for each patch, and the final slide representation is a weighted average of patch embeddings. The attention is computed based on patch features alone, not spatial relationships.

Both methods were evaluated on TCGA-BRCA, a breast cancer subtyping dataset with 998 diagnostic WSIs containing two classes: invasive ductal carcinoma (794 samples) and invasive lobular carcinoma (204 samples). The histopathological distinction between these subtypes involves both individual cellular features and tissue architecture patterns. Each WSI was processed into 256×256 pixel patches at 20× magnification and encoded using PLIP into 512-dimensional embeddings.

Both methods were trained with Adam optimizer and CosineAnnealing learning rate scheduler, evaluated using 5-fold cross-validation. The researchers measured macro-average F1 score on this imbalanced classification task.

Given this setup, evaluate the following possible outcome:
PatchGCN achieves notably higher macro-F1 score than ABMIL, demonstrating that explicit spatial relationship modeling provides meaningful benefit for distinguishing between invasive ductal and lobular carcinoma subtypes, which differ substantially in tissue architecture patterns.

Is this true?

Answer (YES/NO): NO